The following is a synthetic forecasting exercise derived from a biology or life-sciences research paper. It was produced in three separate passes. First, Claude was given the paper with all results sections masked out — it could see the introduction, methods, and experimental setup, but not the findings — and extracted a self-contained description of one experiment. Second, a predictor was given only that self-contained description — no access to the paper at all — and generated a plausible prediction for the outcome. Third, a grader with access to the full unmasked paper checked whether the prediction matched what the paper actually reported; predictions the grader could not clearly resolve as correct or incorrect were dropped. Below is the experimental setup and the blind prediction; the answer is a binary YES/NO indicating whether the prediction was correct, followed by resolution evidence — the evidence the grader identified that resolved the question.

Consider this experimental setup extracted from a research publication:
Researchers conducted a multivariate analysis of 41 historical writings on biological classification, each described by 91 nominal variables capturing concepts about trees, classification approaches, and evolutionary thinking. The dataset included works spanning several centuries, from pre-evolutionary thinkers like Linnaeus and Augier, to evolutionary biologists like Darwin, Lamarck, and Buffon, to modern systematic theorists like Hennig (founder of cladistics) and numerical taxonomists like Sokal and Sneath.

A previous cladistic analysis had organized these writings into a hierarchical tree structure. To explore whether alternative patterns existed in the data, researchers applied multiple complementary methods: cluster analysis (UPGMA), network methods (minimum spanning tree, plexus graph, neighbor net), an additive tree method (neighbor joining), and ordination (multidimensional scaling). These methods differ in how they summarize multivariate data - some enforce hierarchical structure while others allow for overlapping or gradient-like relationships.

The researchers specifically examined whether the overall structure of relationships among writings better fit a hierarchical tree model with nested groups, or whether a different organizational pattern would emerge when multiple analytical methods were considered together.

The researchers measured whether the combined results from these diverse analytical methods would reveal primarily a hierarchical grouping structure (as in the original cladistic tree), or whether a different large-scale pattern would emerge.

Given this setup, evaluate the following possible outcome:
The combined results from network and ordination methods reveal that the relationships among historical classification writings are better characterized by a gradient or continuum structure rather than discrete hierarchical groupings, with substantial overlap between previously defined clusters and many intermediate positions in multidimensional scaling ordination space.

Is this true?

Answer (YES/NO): NO